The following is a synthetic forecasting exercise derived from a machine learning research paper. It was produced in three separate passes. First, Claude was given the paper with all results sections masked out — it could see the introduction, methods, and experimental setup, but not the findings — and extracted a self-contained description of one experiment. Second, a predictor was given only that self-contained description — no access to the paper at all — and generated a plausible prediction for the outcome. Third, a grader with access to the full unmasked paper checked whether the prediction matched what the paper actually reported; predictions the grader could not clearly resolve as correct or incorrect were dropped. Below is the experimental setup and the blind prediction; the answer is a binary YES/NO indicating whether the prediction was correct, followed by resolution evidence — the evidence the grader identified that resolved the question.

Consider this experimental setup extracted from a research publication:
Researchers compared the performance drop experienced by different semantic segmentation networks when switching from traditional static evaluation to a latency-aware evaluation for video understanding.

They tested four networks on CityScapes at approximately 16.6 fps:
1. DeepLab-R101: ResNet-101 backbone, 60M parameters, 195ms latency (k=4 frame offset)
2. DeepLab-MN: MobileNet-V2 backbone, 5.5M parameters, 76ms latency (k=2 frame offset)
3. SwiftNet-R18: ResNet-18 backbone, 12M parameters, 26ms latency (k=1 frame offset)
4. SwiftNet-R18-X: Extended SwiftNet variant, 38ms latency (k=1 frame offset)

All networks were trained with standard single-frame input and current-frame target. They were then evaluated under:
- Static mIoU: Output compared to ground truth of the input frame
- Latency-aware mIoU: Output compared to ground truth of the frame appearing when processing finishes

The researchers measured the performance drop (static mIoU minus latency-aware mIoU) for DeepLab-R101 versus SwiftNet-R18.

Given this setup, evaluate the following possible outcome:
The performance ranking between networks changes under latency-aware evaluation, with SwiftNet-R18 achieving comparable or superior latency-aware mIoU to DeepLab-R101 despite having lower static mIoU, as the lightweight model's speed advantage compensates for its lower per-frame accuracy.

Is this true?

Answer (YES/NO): YES